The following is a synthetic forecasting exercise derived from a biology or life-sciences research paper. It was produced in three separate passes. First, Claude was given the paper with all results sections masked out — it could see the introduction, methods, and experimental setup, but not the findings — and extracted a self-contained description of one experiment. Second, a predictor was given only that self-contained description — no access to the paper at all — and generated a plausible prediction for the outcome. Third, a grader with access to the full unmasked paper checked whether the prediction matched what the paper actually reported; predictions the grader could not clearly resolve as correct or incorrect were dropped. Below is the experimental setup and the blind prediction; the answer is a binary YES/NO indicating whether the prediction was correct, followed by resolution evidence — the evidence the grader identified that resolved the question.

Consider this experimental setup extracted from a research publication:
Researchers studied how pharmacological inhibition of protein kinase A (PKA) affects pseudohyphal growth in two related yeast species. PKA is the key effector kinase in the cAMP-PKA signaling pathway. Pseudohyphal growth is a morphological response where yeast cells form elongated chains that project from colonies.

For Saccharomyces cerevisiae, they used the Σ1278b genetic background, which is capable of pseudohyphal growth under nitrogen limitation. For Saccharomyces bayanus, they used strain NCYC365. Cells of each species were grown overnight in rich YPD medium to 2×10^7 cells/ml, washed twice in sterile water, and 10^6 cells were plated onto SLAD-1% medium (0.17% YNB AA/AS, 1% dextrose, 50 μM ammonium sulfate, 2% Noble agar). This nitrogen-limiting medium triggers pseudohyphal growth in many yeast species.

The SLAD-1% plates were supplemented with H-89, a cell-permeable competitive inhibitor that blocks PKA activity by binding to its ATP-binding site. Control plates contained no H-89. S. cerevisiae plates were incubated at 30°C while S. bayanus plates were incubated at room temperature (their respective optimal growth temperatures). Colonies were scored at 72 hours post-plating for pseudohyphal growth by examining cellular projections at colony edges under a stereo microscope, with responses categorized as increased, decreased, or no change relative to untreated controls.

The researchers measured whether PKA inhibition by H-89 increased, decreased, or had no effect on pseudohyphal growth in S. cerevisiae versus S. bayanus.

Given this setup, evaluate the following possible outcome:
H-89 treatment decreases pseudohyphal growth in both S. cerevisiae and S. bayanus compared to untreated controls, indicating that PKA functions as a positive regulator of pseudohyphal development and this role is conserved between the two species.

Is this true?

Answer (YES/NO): NO